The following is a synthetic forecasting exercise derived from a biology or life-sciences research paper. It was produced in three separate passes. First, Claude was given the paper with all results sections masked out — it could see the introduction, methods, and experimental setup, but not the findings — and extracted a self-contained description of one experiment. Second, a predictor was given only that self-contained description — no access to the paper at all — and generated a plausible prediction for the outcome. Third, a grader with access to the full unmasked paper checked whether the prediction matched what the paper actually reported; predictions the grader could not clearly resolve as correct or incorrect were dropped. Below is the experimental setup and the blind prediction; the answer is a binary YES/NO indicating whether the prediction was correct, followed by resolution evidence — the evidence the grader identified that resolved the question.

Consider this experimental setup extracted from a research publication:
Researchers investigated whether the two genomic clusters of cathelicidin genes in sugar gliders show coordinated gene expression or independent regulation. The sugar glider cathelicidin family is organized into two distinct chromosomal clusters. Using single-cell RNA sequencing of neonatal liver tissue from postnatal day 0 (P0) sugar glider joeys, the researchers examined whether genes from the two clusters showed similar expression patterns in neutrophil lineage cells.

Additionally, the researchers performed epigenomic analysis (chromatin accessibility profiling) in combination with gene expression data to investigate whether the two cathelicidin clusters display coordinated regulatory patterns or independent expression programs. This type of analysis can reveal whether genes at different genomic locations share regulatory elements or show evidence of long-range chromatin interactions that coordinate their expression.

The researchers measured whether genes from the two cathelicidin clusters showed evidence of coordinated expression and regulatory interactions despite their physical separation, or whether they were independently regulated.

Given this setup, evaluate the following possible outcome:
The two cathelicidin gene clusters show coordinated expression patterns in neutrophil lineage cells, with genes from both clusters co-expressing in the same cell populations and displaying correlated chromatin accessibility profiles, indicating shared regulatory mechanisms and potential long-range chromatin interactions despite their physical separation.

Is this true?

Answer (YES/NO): YES